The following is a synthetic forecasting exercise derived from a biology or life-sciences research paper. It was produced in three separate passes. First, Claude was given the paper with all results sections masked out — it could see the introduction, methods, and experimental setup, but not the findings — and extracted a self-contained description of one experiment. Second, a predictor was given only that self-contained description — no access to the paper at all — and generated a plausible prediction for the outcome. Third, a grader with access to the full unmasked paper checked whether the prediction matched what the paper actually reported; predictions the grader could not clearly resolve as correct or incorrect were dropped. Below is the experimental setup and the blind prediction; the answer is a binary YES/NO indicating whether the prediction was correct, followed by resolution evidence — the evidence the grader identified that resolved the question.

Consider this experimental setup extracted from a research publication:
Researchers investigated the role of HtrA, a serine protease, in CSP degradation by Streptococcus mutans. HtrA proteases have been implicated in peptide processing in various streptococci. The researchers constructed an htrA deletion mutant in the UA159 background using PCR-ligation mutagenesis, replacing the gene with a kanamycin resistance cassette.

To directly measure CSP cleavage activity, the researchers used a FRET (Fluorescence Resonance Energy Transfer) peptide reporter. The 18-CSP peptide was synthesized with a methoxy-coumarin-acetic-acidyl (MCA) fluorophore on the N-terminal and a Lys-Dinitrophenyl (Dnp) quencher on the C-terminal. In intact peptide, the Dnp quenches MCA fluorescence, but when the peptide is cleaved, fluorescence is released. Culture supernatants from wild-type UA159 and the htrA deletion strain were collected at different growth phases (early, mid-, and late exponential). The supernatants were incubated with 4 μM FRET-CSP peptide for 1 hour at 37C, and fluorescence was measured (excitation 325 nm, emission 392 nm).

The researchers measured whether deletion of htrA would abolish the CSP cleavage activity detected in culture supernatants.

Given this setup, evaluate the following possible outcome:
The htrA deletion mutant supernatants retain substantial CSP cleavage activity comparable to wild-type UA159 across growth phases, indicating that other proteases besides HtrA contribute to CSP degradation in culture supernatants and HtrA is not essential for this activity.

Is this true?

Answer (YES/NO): YES